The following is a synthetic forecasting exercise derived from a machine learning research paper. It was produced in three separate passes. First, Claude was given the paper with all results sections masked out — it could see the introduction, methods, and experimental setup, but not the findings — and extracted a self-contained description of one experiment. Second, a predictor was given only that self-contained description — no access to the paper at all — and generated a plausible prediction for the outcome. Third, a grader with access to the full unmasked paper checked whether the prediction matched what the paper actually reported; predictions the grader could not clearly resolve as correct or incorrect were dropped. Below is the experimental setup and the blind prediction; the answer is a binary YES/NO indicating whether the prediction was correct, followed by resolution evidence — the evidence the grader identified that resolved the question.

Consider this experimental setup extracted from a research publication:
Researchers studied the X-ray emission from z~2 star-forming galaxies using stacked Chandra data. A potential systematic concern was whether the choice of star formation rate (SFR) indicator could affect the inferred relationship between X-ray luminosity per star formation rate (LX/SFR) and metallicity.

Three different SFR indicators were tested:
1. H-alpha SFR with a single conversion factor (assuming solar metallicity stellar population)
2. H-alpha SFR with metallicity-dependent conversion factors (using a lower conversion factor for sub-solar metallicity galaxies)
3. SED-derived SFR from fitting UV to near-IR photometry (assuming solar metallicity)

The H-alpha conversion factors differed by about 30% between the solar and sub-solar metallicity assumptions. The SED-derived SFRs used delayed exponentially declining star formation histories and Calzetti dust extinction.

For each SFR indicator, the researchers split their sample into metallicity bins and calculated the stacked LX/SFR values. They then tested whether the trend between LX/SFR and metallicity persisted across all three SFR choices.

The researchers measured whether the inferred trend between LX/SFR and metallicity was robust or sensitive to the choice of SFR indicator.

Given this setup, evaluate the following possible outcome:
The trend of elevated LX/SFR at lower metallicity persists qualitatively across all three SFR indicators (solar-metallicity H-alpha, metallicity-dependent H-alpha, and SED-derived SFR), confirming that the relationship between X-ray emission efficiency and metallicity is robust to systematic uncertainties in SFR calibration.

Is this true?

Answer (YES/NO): YES